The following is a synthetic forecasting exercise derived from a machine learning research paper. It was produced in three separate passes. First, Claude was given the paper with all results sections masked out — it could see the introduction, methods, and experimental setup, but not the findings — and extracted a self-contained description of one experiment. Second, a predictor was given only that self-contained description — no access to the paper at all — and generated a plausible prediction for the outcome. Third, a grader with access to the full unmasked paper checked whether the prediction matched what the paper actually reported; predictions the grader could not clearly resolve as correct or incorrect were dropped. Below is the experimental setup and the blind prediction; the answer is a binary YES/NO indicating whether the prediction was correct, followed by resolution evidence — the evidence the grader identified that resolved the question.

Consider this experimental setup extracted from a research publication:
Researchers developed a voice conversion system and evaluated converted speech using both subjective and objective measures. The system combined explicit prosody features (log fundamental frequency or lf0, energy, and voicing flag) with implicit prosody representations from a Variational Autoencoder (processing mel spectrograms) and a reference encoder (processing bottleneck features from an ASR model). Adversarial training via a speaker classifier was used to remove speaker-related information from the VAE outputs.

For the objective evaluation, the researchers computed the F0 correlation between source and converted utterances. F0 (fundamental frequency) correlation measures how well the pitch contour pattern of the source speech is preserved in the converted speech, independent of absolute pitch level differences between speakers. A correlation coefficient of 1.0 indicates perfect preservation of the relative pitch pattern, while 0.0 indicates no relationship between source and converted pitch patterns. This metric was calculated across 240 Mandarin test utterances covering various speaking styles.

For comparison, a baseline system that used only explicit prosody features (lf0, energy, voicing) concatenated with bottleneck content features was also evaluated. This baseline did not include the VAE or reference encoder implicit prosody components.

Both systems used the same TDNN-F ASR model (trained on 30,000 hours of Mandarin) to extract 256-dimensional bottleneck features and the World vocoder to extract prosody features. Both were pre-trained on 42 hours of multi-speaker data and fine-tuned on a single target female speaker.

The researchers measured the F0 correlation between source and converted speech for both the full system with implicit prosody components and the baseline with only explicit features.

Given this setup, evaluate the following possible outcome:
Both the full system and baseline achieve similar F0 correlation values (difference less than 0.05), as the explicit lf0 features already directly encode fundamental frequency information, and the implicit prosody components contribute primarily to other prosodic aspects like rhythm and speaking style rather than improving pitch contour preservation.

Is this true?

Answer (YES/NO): NO